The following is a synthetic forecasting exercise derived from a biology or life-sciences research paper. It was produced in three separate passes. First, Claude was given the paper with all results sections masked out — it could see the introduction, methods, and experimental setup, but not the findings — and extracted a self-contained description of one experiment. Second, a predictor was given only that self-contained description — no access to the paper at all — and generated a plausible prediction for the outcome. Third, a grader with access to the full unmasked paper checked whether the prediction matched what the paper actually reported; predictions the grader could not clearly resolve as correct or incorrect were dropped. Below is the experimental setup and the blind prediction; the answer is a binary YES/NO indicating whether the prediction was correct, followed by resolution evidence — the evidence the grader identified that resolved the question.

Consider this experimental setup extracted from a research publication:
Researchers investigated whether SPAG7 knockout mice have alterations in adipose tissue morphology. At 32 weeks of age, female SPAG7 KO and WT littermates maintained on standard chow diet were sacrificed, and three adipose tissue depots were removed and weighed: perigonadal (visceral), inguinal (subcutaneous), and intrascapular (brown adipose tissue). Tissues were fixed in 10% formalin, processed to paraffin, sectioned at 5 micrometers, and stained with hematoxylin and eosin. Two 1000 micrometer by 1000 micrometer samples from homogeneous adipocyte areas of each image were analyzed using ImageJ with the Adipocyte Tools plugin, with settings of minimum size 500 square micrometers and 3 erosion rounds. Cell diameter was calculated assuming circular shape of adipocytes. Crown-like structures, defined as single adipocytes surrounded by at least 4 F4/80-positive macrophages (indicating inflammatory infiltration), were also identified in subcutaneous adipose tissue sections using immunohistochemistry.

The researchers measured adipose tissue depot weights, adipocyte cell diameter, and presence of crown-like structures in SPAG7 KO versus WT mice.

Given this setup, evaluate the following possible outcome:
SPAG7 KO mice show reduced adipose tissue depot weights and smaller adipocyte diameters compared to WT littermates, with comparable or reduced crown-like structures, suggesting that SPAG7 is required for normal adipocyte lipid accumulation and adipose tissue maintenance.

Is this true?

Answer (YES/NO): NO